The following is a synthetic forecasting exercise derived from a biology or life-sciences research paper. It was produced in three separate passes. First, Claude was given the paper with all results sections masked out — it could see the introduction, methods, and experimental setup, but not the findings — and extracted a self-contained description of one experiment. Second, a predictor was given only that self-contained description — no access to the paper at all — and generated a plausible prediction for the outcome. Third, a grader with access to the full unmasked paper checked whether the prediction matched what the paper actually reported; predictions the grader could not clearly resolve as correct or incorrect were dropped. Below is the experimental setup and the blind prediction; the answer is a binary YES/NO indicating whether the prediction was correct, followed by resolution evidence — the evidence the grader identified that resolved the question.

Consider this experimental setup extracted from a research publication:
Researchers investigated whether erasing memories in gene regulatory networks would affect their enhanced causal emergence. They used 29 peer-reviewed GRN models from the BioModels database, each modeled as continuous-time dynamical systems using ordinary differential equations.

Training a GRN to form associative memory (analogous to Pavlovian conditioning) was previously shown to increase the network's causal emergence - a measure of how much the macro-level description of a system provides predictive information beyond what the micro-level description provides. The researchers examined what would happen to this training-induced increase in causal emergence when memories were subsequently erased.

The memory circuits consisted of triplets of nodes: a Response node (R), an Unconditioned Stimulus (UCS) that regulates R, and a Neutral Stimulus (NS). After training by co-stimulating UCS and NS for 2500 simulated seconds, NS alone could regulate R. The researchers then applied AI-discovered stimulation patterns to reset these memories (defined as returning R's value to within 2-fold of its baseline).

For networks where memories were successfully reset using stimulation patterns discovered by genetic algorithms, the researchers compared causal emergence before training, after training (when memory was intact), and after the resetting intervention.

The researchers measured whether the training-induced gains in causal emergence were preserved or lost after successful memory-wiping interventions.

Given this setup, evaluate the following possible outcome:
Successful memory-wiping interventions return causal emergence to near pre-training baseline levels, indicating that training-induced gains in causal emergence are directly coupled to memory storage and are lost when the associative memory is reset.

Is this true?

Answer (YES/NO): NO